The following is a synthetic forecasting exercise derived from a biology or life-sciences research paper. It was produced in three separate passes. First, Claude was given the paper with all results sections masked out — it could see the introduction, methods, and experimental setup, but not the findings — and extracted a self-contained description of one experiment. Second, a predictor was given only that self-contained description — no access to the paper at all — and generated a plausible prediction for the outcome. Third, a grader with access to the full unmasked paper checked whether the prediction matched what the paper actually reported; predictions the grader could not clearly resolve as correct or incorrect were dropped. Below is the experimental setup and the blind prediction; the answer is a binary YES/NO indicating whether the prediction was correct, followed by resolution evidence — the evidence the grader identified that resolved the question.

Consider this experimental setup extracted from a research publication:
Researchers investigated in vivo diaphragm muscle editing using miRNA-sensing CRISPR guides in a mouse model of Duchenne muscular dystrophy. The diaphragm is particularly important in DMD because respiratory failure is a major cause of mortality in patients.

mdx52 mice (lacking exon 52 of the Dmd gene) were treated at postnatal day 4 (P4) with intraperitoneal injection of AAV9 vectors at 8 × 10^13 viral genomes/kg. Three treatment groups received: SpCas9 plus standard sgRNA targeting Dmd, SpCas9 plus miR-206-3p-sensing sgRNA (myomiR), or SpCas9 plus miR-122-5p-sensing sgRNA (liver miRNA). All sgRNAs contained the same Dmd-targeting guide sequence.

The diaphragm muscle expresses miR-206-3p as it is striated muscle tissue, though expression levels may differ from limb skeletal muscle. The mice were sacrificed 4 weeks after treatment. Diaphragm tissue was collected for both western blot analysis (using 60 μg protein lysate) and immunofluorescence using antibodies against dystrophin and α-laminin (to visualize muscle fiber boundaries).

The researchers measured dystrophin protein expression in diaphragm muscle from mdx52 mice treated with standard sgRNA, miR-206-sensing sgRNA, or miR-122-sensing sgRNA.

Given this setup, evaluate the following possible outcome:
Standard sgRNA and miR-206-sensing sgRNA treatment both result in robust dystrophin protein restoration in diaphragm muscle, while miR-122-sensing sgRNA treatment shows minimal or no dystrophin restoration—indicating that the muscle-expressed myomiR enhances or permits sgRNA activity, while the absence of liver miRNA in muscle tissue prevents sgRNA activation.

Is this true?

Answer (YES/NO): YES